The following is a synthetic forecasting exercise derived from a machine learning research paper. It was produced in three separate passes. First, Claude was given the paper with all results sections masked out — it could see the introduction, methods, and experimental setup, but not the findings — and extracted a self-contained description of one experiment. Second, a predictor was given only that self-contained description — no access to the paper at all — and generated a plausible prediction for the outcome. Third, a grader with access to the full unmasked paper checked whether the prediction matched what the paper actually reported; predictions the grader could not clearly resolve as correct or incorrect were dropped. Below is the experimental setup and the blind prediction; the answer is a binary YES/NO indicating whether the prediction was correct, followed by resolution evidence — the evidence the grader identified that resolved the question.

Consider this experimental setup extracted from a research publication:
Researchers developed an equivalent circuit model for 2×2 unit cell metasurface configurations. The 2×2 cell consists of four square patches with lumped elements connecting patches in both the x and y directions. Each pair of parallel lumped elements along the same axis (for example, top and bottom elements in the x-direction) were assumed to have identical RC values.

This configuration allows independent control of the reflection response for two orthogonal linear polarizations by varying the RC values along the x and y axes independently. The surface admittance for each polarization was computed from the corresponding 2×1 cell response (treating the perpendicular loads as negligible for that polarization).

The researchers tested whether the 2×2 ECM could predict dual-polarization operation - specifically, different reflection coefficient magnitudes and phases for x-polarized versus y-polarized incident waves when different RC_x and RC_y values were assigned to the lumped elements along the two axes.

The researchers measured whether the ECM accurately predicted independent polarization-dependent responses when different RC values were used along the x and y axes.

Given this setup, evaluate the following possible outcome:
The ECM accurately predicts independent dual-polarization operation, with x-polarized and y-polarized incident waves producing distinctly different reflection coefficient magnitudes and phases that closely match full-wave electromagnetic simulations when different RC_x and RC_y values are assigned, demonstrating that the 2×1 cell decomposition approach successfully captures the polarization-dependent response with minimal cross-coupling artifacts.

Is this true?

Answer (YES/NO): YES